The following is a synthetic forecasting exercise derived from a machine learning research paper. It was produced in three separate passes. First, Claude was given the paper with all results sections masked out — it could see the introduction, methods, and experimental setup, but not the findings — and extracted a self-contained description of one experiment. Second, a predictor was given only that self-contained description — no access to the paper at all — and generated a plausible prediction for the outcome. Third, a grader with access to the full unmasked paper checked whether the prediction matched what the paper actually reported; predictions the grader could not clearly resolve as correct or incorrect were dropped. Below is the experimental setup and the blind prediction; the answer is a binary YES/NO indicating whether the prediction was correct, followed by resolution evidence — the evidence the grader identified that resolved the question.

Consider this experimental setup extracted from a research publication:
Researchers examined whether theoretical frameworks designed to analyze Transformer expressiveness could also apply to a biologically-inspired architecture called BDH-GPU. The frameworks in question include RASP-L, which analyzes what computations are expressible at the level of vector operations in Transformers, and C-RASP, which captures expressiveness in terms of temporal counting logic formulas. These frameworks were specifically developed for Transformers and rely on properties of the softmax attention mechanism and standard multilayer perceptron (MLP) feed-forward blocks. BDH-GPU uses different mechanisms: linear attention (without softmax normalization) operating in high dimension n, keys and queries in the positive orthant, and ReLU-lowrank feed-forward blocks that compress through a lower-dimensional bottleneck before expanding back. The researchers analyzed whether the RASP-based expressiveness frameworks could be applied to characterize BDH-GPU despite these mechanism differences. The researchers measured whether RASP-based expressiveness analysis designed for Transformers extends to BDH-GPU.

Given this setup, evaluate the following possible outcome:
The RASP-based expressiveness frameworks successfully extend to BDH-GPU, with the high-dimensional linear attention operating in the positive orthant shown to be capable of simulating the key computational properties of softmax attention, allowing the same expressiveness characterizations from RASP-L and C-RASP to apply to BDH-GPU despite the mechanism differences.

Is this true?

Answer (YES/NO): NO